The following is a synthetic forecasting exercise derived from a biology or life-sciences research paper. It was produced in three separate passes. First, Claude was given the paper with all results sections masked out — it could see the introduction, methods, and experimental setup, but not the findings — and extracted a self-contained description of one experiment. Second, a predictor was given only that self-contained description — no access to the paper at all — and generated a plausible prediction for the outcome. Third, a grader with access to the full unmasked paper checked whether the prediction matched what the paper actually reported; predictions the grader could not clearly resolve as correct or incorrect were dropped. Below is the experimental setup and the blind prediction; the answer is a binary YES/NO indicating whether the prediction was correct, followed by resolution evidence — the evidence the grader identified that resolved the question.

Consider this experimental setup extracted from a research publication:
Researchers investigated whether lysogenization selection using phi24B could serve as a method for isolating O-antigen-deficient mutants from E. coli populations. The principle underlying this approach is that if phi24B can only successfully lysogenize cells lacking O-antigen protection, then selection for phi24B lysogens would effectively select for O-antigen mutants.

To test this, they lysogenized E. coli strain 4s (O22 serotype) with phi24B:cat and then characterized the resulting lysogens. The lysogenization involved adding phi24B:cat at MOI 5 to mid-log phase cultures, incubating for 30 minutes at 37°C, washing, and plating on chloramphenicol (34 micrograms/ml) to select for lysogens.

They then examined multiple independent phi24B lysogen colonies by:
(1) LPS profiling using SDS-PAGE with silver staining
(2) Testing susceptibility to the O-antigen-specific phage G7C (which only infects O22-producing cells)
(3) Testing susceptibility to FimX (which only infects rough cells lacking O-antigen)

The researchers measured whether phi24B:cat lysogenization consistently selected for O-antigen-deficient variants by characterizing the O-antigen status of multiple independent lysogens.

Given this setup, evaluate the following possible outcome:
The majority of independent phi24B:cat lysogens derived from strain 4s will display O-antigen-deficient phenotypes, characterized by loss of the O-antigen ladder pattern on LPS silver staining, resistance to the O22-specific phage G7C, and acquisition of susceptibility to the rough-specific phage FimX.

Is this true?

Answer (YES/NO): YES